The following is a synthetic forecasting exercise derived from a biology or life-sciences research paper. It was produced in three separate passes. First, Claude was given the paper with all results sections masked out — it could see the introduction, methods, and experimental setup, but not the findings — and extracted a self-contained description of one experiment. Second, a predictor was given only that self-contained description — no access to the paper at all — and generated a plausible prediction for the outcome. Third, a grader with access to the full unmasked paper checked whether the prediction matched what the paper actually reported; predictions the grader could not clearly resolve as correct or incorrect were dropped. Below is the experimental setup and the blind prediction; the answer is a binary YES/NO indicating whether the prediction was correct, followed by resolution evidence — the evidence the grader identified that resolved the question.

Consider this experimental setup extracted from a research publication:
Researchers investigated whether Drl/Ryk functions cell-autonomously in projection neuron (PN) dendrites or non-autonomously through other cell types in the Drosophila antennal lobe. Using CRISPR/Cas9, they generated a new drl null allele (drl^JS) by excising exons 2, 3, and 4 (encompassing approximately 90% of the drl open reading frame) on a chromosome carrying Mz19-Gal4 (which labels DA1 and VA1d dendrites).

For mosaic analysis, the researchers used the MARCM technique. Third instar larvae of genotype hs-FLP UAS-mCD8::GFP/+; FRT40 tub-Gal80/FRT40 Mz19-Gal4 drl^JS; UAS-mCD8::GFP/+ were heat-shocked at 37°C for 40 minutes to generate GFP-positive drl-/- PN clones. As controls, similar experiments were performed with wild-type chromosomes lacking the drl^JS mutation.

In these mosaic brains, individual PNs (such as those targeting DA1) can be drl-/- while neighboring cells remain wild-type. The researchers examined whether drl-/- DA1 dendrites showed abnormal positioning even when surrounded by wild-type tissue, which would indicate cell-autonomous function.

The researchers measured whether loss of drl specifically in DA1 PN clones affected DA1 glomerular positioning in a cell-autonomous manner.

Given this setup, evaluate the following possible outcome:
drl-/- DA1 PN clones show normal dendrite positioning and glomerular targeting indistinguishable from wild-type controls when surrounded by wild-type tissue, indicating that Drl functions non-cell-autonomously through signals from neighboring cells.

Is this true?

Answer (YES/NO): NO